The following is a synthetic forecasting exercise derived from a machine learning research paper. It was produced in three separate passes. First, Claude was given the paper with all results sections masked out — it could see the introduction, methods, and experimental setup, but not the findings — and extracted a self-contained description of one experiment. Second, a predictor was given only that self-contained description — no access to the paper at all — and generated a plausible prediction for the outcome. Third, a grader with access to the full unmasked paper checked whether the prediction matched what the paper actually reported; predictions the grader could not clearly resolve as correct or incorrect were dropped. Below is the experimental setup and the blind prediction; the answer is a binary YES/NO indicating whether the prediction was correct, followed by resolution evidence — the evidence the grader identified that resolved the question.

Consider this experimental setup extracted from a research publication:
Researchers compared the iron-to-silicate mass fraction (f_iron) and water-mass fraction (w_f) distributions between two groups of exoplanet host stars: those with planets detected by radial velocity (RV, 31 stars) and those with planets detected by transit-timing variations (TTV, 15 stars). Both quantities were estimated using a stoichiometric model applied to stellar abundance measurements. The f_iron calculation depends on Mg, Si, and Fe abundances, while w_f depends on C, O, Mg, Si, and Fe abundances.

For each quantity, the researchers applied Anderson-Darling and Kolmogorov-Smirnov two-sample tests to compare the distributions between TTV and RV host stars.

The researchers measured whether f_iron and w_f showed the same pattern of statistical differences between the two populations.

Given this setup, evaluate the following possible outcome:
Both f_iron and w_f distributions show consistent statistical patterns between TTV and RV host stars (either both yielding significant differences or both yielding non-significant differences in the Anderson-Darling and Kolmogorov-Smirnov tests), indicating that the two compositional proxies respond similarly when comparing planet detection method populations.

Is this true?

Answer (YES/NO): NO